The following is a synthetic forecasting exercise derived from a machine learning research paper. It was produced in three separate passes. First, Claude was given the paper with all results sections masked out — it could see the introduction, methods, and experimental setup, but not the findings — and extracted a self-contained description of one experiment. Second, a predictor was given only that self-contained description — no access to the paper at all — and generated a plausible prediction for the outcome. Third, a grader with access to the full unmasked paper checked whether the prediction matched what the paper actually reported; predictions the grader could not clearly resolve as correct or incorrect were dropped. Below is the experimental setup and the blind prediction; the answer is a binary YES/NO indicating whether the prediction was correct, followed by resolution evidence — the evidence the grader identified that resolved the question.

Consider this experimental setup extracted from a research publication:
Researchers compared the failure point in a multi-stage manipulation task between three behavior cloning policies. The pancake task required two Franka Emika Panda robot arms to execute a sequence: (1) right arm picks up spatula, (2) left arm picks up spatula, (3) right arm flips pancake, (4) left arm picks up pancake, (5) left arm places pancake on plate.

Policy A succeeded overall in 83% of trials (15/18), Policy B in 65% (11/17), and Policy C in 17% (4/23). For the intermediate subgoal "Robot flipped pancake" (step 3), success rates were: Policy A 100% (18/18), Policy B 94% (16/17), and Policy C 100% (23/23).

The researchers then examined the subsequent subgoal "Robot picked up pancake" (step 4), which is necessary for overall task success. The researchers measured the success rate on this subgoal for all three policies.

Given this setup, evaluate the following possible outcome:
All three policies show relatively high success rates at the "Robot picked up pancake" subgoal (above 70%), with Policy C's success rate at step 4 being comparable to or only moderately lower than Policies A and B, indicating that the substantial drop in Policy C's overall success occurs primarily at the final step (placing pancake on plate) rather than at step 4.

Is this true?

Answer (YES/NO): NO